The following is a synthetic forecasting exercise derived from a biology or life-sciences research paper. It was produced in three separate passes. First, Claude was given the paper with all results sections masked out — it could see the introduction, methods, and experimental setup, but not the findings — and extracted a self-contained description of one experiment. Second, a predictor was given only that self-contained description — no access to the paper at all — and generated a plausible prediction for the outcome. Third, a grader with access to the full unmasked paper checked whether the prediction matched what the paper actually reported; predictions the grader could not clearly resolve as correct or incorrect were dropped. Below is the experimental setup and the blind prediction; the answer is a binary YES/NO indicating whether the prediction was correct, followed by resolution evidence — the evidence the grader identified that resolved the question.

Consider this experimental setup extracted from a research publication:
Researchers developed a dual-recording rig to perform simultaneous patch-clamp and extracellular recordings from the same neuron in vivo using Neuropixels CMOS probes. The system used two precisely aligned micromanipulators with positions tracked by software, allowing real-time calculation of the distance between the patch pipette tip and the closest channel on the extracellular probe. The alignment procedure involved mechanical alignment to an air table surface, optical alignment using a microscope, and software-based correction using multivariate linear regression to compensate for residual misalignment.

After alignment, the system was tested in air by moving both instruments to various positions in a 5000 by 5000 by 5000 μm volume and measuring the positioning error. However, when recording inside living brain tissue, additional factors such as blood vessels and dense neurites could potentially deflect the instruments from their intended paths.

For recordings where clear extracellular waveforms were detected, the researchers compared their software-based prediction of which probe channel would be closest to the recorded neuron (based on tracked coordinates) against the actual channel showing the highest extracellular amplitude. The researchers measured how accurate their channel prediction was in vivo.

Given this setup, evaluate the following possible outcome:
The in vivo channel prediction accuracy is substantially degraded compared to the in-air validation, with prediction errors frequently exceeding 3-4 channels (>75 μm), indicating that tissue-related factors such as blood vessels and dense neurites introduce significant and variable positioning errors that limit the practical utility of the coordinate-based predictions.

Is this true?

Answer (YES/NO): NO